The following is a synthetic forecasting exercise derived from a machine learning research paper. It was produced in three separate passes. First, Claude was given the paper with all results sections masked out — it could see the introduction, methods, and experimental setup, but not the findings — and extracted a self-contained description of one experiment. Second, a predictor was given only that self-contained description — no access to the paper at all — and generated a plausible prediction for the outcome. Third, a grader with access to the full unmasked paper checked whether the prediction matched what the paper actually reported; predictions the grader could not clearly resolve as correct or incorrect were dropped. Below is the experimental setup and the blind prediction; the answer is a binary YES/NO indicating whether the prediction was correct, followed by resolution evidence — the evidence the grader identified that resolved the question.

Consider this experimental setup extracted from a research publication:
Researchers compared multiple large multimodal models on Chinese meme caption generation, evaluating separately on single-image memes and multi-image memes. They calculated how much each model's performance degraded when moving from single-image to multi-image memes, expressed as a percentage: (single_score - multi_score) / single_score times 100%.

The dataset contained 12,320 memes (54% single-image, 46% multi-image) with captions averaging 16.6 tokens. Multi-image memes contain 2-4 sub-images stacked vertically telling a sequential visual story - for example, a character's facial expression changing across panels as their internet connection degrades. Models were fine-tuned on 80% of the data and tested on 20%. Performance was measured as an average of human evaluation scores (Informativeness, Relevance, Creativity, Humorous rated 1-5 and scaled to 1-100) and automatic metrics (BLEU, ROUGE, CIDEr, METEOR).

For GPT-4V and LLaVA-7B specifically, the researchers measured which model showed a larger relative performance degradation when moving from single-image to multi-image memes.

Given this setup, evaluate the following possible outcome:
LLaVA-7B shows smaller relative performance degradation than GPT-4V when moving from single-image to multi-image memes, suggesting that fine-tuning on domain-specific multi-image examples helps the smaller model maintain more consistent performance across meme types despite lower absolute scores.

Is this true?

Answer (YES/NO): YES